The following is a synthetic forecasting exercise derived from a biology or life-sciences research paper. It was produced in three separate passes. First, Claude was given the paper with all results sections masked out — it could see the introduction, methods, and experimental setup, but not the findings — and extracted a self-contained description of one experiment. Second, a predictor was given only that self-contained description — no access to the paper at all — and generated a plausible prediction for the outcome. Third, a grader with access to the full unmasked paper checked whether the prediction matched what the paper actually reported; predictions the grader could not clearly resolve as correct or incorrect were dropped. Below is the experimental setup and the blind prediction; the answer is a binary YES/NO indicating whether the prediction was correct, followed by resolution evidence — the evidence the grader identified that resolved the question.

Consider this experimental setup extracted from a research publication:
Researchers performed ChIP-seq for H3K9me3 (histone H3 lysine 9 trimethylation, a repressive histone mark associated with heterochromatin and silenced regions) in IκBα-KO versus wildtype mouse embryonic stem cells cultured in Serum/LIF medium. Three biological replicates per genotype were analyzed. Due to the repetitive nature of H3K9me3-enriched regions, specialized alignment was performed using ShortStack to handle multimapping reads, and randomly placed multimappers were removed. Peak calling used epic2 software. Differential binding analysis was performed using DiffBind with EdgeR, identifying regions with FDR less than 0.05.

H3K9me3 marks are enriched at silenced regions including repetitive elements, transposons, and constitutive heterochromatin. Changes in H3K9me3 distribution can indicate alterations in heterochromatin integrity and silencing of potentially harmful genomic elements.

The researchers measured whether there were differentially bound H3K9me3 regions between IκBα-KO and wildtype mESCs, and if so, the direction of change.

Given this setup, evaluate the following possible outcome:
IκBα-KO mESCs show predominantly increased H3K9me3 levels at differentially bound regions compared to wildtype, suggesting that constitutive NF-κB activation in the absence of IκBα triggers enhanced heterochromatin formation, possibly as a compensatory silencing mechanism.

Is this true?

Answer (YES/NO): NO